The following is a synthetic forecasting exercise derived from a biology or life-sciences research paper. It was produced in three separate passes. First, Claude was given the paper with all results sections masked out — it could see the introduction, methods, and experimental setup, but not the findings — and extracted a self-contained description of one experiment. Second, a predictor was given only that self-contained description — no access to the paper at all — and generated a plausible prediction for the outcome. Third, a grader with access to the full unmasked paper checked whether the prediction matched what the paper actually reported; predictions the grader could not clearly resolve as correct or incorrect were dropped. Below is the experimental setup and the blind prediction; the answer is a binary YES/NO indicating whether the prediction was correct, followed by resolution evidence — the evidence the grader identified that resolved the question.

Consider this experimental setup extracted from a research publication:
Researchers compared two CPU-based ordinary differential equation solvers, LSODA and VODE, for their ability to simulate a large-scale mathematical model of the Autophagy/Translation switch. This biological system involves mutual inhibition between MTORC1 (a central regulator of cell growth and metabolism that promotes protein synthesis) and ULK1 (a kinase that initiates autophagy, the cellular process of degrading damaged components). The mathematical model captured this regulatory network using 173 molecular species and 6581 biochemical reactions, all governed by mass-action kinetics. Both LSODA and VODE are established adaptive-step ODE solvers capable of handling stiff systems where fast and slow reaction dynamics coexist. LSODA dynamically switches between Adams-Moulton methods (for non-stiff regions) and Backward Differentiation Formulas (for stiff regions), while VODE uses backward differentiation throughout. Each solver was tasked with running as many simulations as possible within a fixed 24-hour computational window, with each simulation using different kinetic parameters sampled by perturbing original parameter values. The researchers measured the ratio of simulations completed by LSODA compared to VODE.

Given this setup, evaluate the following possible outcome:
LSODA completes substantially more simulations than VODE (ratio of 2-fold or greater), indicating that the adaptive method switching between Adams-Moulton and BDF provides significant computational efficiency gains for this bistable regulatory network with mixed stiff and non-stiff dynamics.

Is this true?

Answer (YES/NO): NO